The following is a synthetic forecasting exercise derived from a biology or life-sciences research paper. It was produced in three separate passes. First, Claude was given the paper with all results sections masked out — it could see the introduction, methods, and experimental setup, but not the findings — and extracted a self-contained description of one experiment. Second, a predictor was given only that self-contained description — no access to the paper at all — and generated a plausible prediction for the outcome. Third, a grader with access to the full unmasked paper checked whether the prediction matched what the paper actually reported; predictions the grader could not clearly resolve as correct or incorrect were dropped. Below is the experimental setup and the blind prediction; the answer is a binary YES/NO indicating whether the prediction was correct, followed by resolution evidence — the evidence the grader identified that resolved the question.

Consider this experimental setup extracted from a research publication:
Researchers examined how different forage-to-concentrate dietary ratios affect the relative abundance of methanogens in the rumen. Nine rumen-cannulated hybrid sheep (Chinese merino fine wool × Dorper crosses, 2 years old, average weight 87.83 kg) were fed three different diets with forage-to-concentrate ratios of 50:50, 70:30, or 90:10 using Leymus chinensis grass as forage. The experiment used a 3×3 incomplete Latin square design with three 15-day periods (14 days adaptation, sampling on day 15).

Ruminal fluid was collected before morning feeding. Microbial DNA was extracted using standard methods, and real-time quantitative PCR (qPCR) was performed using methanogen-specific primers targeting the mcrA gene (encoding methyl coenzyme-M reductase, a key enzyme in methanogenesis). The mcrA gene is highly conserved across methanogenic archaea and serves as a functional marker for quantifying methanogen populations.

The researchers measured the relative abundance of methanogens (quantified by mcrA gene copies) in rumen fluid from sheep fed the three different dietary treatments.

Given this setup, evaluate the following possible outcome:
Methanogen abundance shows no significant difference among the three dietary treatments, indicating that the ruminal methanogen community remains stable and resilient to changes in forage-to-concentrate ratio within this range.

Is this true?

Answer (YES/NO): YES